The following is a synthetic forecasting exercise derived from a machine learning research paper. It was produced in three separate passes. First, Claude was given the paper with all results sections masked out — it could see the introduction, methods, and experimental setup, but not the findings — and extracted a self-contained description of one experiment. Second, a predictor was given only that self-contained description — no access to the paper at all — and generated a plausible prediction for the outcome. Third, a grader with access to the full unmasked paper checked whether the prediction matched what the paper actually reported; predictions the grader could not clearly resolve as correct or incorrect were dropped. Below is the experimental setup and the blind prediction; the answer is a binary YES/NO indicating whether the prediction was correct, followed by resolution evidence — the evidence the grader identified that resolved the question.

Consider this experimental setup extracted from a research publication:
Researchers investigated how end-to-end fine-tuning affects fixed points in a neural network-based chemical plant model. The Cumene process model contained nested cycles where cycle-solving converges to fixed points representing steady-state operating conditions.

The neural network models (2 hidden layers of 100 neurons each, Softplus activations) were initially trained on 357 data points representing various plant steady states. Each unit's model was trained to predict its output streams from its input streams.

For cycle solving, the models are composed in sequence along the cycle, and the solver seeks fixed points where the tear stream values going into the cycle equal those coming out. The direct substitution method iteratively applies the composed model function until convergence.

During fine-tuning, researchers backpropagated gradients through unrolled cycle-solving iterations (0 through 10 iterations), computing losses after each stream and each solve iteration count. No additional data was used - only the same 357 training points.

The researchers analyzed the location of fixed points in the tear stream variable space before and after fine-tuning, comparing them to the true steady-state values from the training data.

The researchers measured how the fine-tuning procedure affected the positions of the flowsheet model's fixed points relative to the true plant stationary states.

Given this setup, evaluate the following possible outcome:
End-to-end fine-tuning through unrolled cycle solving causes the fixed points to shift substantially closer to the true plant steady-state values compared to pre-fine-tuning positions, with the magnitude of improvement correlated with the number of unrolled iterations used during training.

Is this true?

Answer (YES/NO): NO